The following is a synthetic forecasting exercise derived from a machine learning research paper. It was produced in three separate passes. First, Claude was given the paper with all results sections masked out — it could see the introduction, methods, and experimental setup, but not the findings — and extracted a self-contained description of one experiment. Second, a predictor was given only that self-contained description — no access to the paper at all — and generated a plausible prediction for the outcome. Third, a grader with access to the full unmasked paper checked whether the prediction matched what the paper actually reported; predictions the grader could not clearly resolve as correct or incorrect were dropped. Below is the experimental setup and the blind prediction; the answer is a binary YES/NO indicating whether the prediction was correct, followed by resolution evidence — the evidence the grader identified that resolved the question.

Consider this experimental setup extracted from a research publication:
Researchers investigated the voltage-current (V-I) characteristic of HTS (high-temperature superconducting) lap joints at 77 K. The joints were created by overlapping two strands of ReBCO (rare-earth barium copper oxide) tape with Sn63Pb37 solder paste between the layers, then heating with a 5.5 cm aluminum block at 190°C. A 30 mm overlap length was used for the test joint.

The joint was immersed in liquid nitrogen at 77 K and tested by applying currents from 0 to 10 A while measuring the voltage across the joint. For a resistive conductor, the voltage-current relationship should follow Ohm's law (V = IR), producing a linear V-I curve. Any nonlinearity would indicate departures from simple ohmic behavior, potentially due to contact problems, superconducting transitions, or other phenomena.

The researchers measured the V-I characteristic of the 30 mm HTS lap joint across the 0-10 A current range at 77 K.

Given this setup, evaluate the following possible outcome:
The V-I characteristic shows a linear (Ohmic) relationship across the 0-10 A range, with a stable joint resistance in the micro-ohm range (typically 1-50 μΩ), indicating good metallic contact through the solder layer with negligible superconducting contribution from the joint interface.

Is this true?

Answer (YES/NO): NO